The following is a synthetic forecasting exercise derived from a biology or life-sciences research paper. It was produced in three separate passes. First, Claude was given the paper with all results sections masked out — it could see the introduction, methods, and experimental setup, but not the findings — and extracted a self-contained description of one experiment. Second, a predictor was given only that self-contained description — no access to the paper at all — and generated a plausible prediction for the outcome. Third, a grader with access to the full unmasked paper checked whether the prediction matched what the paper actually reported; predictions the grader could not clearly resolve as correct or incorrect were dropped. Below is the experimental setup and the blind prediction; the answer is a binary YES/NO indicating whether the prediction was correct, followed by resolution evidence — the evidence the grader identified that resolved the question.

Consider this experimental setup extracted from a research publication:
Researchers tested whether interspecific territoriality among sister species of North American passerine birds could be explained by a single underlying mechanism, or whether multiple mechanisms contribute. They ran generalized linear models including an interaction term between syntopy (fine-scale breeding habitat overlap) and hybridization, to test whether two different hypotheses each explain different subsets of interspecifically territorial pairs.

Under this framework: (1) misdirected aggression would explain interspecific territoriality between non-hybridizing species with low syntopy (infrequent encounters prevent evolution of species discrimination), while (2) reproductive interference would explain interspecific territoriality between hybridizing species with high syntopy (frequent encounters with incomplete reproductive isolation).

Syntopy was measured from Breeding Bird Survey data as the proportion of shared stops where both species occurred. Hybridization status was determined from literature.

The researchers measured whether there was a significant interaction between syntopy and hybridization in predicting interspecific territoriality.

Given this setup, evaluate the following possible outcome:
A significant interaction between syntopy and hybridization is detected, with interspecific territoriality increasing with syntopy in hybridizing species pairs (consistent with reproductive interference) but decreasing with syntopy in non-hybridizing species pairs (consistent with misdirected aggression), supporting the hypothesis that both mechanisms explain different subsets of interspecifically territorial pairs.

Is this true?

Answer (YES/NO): NO